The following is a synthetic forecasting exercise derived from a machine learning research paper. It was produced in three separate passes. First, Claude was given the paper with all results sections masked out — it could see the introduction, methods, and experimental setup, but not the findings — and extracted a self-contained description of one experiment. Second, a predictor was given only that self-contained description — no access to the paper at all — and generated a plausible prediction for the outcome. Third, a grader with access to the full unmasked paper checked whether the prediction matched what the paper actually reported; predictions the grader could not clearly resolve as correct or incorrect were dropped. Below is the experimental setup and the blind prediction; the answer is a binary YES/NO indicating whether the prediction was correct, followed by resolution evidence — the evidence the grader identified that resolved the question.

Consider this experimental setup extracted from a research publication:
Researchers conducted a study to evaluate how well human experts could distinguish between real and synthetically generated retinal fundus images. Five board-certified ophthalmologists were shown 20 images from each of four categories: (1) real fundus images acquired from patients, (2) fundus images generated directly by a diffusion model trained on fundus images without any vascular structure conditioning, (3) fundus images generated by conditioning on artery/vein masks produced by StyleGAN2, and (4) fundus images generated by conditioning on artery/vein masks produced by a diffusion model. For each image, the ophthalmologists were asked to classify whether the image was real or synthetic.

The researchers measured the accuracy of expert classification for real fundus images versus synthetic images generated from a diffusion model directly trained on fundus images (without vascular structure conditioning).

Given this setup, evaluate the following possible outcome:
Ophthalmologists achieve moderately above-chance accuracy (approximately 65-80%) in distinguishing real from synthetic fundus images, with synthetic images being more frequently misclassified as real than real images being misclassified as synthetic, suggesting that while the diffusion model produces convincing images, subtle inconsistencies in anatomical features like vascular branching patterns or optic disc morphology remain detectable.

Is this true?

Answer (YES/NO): NO